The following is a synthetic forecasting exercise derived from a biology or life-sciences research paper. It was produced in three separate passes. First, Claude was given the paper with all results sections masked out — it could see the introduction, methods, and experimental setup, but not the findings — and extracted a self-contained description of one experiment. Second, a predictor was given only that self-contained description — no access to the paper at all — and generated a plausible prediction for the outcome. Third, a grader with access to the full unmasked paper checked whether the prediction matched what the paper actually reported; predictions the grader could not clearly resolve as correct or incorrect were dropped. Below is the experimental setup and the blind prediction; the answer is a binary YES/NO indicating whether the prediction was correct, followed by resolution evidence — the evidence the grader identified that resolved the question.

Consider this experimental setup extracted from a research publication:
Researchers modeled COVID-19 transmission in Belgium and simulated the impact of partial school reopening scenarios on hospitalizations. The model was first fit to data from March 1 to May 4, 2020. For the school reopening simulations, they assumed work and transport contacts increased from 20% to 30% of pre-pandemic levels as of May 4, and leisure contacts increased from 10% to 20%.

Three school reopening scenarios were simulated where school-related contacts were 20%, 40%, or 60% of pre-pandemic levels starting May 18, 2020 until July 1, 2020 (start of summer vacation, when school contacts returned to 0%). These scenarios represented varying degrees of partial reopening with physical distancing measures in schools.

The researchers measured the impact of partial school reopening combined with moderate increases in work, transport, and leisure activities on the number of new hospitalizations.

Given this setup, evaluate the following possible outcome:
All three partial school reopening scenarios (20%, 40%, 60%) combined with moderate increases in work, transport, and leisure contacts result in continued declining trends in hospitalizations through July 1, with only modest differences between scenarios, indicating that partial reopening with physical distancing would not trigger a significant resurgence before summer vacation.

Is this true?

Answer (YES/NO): NO